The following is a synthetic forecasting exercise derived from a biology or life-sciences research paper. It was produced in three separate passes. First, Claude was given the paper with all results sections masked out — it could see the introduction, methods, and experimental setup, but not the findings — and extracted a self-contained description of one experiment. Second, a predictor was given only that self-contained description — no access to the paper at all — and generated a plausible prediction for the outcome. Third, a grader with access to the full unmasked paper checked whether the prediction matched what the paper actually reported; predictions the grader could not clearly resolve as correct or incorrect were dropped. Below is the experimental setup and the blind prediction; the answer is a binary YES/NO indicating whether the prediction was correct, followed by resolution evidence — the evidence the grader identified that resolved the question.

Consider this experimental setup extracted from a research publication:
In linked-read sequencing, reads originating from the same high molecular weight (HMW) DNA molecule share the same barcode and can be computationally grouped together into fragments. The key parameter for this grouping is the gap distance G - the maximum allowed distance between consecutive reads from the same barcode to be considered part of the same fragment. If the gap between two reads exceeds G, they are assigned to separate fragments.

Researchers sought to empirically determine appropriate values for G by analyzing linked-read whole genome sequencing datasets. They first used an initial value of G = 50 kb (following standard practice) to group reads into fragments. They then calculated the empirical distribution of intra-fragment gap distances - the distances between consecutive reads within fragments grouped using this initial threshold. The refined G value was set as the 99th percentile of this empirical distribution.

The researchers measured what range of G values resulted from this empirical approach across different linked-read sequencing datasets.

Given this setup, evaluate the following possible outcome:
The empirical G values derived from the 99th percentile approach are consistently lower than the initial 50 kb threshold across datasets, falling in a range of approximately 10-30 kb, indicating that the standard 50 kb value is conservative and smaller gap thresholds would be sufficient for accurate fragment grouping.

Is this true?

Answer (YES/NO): NO